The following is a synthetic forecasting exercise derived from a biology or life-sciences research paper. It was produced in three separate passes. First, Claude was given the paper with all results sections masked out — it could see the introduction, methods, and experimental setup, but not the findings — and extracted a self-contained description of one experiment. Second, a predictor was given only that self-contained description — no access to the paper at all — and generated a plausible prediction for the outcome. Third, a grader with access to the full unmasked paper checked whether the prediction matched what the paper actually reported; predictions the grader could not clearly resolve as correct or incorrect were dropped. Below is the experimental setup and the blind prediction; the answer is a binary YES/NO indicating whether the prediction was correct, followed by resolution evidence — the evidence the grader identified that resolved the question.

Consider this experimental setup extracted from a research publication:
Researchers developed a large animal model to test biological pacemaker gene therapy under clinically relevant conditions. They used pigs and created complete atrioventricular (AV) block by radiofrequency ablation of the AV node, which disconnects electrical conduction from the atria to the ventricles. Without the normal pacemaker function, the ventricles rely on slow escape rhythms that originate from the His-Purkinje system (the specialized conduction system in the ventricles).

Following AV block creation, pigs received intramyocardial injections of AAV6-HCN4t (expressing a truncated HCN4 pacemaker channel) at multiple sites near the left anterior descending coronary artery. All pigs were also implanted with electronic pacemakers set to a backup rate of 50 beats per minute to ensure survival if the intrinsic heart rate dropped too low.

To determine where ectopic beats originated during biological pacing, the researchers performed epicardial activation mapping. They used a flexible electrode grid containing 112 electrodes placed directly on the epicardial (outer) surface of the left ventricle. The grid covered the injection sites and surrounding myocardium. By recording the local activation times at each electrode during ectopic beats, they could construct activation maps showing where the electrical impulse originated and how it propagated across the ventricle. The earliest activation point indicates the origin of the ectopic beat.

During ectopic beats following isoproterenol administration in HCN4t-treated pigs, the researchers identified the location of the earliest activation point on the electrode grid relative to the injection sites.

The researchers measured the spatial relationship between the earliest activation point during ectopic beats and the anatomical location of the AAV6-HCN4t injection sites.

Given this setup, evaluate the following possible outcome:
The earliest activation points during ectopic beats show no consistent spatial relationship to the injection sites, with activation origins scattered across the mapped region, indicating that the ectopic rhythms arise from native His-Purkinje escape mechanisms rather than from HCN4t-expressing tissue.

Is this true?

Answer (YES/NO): NO